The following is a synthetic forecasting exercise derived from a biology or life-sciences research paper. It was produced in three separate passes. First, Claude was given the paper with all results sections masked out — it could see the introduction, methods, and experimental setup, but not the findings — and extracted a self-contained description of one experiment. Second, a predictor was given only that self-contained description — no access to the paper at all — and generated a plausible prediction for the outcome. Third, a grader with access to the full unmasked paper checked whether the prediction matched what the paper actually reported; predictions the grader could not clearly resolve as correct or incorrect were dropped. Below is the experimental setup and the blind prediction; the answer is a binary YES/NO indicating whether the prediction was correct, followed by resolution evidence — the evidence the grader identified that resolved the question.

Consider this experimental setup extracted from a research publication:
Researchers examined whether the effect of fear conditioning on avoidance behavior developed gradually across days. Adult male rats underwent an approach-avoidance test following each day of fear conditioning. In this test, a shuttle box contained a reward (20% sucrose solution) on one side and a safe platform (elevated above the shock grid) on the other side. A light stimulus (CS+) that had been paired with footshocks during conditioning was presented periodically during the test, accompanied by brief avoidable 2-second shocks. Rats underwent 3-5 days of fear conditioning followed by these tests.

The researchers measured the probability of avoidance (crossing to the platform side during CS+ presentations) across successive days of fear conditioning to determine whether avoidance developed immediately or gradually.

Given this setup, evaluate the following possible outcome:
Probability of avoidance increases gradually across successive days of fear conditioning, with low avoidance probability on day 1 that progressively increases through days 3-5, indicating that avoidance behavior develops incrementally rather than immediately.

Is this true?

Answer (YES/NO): YES